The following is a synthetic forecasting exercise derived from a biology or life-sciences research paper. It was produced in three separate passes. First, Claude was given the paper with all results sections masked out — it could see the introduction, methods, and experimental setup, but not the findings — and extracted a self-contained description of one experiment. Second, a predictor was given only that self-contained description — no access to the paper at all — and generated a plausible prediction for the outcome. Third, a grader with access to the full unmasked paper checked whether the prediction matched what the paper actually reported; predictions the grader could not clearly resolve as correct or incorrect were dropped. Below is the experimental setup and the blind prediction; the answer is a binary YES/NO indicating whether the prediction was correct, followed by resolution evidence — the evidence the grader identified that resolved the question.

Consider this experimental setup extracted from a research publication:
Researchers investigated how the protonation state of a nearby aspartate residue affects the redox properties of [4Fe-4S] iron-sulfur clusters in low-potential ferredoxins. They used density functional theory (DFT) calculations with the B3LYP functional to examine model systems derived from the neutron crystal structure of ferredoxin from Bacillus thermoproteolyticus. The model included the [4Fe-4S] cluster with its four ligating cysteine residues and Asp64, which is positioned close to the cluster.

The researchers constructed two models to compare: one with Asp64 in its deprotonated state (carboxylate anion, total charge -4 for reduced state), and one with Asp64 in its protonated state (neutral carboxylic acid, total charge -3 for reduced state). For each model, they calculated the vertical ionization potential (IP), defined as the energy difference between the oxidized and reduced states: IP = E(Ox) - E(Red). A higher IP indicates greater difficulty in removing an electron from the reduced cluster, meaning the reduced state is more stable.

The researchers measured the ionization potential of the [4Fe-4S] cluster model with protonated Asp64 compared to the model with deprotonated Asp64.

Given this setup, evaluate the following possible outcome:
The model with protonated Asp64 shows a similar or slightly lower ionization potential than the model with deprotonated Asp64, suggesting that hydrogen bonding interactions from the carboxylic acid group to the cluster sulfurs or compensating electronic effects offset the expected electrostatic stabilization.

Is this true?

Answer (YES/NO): NO